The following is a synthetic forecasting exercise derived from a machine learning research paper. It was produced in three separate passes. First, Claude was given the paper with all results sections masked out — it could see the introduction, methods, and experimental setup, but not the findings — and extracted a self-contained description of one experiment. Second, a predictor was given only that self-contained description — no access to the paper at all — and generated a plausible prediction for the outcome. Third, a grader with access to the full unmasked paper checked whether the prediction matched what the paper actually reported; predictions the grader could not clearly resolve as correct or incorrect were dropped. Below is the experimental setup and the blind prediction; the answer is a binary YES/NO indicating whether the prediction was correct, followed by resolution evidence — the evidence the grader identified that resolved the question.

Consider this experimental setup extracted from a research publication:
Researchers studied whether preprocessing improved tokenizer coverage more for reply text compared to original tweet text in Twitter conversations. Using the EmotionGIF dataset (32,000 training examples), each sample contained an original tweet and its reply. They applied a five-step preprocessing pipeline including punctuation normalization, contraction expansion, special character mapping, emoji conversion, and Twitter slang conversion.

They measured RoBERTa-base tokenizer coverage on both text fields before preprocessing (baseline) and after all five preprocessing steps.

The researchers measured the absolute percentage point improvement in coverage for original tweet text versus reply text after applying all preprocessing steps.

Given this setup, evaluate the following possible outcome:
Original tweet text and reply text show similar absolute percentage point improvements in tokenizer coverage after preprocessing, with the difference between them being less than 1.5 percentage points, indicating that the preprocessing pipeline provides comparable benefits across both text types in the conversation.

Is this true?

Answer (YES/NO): NO